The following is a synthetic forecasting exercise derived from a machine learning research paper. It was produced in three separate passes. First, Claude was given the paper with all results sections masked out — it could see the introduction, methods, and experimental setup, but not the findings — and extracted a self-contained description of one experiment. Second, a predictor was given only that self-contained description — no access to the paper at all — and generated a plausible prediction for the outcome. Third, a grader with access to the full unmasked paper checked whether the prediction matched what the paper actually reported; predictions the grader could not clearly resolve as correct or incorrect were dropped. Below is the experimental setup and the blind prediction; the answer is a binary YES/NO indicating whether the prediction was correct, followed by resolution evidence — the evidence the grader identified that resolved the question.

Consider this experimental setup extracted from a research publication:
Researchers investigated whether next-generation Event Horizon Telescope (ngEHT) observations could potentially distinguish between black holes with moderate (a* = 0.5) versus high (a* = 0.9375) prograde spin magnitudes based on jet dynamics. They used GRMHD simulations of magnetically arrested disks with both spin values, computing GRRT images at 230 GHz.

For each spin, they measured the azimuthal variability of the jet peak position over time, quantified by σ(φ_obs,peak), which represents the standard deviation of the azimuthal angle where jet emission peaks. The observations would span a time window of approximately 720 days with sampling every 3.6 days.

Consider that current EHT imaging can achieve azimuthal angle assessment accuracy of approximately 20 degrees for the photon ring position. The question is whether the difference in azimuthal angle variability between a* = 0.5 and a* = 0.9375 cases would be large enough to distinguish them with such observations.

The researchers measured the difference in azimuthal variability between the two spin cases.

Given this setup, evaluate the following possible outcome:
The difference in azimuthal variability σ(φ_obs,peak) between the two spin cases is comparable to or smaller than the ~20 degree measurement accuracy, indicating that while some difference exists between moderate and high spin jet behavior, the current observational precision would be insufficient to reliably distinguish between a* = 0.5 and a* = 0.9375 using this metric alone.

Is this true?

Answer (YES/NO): YES